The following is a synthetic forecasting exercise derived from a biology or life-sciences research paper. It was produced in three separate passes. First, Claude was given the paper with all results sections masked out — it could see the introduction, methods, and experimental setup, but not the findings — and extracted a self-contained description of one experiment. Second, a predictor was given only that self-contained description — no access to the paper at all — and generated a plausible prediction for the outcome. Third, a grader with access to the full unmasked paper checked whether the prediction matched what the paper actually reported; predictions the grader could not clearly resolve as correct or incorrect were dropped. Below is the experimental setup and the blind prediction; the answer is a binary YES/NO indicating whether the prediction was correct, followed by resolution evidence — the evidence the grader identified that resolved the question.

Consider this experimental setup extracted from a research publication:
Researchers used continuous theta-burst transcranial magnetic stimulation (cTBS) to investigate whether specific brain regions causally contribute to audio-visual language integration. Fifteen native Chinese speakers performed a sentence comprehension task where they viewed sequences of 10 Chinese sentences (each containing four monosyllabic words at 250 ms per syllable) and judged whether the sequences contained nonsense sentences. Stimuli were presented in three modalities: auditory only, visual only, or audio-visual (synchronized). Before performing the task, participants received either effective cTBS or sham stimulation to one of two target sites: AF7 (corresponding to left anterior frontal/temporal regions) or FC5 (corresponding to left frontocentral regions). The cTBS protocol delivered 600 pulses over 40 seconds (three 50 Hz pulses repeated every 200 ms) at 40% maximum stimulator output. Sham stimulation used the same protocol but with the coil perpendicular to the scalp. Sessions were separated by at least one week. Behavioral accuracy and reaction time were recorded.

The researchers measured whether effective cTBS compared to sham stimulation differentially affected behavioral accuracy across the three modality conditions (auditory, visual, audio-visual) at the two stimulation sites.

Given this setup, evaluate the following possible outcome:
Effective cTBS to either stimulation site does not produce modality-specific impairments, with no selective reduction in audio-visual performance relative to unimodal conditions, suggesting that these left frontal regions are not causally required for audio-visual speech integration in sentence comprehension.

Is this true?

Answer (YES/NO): NO